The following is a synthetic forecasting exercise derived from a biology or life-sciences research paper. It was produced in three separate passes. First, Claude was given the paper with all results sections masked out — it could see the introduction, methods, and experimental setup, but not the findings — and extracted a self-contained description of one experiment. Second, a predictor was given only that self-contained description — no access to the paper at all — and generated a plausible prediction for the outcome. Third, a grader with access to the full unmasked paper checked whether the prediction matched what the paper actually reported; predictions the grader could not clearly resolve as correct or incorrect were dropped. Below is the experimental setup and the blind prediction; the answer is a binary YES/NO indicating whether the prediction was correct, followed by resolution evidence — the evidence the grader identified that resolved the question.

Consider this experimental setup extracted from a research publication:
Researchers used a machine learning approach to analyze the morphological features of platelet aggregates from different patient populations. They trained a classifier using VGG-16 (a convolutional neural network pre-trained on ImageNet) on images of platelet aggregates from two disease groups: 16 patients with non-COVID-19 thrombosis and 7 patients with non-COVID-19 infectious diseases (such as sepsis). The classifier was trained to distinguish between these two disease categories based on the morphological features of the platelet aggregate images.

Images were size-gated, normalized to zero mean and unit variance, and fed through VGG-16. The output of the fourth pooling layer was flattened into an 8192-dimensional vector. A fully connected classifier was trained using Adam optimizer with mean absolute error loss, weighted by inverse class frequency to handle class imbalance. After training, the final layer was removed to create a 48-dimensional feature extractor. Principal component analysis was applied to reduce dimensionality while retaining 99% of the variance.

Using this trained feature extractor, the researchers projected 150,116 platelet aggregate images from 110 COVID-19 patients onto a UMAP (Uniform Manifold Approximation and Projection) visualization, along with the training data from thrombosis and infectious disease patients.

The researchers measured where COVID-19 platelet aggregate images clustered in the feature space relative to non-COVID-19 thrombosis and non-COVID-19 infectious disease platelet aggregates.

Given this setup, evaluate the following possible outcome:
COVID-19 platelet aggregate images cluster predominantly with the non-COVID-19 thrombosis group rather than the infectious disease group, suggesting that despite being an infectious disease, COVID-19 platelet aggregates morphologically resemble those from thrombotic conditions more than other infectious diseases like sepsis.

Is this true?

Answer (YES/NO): NO